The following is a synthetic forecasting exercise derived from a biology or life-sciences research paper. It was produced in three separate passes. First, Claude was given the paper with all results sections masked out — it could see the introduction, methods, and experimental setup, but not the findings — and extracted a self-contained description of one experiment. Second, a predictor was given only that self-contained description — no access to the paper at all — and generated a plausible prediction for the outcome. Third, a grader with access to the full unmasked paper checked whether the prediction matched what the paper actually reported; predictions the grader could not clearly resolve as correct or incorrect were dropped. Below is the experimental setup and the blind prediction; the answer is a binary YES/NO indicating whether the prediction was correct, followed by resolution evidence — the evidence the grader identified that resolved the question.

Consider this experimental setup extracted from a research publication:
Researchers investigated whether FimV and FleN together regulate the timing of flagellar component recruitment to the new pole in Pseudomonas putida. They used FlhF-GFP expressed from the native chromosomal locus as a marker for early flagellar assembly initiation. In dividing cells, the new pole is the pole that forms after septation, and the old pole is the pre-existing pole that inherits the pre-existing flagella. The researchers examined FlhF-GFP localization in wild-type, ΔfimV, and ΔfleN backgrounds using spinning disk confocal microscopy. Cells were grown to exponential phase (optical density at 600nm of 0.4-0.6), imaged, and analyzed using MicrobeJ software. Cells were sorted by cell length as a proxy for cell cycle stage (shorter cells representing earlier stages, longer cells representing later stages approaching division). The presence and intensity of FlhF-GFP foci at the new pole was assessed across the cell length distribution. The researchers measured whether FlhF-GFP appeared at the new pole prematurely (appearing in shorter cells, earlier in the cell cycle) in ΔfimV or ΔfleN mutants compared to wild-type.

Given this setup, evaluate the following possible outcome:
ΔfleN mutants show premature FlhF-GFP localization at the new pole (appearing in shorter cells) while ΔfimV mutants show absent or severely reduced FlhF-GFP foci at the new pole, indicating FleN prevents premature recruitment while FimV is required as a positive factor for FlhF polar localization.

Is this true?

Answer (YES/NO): NO